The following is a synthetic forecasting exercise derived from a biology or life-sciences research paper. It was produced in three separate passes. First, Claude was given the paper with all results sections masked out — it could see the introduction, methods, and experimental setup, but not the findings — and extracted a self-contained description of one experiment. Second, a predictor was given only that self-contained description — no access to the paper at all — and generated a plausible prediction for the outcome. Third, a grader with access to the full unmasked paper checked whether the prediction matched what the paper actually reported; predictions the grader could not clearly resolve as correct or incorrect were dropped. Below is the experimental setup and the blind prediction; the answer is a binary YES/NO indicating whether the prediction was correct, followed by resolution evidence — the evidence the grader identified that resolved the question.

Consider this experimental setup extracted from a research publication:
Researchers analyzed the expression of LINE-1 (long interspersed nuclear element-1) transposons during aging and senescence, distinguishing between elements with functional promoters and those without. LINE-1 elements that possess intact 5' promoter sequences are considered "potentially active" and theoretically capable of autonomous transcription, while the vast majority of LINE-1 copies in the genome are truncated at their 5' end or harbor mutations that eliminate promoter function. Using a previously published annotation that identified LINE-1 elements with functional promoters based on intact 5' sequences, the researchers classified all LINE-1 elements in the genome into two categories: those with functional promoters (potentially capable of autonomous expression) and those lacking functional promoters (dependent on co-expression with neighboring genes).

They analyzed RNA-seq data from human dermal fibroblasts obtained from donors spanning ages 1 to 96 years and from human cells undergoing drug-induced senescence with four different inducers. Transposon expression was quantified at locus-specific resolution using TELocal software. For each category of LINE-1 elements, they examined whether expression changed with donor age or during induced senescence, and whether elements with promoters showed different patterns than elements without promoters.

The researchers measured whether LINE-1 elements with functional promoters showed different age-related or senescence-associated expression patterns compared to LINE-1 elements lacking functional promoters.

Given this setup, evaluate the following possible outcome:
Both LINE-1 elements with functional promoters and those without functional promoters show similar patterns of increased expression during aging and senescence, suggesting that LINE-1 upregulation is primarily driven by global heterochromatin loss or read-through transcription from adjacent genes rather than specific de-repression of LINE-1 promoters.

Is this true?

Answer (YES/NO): NO